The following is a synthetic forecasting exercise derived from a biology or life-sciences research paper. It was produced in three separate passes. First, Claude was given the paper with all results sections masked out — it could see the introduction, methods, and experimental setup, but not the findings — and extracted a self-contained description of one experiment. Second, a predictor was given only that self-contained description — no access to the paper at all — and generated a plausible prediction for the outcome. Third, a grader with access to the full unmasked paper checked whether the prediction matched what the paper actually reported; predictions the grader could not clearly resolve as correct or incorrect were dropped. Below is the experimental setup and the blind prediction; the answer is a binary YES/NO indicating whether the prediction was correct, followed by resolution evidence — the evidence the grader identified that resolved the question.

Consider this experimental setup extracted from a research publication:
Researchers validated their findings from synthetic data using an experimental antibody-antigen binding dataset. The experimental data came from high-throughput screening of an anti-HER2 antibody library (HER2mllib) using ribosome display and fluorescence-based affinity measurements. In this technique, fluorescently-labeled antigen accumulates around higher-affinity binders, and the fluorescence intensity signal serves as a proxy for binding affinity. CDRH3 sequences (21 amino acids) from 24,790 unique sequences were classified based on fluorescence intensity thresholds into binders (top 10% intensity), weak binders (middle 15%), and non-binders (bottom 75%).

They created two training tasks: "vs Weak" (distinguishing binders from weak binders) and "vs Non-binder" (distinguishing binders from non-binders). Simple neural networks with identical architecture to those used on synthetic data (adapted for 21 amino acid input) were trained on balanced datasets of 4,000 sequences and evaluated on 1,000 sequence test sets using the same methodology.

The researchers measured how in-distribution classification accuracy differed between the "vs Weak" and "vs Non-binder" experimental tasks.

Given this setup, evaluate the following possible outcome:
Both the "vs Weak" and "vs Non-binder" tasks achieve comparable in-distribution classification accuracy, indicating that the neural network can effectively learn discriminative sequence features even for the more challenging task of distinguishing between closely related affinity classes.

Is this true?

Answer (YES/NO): NO